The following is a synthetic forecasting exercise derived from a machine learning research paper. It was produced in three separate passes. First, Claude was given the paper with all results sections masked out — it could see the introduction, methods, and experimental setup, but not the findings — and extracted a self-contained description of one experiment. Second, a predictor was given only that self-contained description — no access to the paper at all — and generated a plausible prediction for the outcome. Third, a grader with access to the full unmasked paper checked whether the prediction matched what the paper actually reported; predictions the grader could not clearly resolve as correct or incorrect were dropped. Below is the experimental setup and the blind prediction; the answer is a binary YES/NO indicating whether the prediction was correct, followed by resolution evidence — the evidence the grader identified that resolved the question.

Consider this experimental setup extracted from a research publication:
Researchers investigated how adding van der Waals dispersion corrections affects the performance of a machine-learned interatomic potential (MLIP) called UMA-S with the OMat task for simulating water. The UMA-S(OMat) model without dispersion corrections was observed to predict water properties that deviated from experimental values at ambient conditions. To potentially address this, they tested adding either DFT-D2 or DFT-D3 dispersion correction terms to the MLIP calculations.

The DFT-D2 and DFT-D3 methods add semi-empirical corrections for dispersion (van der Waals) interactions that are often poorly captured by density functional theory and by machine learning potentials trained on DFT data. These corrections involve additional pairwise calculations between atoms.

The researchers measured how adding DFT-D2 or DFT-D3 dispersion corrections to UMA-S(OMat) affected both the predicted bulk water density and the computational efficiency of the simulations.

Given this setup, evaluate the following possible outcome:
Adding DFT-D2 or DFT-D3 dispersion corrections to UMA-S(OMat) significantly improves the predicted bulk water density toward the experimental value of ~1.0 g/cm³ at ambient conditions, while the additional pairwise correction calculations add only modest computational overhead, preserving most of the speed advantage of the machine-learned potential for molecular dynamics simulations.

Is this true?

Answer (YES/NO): NO